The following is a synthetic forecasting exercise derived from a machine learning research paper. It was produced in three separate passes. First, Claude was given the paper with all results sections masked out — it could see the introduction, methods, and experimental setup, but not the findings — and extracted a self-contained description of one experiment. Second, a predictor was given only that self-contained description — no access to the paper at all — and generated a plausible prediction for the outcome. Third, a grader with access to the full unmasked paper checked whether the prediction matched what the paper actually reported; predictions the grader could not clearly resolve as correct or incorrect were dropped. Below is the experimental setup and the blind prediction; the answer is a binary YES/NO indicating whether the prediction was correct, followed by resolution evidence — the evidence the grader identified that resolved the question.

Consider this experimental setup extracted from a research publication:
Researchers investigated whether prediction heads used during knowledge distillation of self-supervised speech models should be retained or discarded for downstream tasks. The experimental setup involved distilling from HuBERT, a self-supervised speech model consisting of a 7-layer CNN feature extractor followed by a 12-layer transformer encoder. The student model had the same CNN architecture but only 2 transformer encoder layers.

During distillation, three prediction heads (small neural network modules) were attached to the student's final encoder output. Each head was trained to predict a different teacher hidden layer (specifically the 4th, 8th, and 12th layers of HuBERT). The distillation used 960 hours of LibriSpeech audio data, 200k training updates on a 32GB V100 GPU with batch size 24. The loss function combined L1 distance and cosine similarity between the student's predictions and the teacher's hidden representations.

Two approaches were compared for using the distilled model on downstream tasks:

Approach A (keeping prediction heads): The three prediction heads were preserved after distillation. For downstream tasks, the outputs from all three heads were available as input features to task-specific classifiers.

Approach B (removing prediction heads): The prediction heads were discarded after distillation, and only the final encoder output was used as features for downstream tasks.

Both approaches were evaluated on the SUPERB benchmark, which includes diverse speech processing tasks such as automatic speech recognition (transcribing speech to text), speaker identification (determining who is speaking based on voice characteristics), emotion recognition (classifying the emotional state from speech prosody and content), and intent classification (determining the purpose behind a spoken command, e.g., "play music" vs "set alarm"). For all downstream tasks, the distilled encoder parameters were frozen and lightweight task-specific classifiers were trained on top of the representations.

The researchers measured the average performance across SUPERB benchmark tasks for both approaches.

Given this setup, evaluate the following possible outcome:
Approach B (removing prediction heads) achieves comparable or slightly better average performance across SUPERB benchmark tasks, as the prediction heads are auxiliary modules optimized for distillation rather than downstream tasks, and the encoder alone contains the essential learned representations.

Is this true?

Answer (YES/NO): NO